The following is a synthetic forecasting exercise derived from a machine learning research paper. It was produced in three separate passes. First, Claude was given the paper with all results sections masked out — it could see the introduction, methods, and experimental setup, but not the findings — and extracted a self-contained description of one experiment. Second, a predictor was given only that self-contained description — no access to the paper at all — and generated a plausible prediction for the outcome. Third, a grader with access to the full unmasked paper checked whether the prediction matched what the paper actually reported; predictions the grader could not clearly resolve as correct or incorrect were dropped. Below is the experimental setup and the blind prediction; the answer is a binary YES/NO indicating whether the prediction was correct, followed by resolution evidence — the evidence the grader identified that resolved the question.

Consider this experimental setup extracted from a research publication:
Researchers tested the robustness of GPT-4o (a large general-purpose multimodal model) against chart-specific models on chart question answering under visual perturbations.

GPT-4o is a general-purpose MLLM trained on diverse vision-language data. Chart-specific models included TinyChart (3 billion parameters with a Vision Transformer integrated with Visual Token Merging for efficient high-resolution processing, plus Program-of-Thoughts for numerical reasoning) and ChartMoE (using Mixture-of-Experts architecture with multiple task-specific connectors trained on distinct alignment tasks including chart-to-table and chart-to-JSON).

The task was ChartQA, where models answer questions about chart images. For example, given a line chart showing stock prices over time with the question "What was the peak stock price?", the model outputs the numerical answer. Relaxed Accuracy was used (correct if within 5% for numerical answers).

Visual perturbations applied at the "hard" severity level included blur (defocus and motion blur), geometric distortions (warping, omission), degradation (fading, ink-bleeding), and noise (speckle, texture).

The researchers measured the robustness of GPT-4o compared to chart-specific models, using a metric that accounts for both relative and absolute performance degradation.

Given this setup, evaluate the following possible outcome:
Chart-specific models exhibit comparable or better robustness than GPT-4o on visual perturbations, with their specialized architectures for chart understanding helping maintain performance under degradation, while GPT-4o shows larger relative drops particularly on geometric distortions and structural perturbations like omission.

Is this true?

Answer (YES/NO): NO